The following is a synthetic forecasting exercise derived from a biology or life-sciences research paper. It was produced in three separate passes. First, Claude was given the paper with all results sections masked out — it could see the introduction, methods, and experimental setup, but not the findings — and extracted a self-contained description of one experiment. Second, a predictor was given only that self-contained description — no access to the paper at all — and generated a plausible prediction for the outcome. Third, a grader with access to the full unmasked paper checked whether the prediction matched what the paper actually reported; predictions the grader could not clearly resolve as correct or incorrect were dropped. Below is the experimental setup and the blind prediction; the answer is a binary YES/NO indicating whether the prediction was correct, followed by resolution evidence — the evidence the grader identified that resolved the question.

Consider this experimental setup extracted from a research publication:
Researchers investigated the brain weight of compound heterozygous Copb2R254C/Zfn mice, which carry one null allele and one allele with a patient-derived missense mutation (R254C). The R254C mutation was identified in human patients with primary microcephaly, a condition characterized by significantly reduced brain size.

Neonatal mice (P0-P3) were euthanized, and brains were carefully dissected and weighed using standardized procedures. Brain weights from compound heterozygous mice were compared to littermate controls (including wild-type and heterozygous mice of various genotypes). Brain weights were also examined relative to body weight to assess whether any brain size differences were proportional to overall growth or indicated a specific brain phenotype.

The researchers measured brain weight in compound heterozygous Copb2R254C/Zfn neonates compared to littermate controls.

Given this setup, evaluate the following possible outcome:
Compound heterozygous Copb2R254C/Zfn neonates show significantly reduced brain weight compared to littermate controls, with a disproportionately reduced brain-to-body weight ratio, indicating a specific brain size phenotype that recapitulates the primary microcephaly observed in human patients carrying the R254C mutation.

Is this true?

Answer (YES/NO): NO